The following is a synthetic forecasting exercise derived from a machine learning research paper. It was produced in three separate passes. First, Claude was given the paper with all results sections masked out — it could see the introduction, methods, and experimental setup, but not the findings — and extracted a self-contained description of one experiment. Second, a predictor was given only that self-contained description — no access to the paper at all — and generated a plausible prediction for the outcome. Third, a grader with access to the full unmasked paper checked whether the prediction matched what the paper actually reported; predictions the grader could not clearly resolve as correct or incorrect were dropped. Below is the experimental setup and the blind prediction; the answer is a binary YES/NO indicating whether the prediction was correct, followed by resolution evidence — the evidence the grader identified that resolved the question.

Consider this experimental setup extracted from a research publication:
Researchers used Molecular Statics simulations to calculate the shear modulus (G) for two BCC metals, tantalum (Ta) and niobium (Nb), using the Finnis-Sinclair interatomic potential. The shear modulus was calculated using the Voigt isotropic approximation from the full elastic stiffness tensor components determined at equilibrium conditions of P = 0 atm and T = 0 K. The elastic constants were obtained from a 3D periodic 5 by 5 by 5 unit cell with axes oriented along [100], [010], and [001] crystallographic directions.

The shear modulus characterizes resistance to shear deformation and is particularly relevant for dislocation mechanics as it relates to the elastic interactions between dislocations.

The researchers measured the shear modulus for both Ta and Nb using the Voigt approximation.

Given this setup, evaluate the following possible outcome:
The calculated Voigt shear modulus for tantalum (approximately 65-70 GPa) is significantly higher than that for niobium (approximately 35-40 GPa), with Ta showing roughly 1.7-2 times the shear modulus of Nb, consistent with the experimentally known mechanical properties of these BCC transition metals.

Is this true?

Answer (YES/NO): YES